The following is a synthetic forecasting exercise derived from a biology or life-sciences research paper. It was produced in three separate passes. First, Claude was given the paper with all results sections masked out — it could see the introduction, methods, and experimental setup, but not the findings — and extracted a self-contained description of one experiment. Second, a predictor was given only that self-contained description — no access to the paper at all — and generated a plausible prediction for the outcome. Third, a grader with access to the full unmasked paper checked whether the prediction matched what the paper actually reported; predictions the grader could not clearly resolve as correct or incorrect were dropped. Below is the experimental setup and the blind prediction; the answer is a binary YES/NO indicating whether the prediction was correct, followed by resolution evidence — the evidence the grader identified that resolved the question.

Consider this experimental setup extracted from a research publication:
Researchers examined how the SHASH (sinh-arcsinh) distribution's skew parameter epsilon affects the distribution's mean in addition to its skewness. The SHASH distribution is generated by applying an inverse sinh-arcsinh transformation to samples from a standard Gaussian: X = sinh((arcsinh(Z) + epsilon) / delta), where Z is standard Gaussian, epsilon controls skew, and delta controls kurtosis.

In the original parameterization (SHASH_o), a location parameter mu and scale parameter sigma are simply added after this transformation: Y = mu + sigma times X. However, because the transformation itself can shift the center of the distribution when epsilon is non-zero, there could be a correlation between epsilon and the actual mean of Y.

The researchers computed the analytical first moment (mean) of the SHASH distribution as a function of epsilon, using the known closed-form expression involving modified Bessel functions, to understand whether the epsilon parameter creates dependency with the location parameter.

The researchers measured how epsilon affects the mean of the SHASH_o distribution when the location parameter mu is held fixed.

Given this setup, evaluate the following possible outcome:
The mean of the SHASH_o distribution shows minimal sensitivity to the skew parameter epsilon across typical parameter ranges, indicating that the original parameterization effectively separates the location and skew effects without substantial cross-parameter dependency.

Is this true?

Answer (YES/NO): NO